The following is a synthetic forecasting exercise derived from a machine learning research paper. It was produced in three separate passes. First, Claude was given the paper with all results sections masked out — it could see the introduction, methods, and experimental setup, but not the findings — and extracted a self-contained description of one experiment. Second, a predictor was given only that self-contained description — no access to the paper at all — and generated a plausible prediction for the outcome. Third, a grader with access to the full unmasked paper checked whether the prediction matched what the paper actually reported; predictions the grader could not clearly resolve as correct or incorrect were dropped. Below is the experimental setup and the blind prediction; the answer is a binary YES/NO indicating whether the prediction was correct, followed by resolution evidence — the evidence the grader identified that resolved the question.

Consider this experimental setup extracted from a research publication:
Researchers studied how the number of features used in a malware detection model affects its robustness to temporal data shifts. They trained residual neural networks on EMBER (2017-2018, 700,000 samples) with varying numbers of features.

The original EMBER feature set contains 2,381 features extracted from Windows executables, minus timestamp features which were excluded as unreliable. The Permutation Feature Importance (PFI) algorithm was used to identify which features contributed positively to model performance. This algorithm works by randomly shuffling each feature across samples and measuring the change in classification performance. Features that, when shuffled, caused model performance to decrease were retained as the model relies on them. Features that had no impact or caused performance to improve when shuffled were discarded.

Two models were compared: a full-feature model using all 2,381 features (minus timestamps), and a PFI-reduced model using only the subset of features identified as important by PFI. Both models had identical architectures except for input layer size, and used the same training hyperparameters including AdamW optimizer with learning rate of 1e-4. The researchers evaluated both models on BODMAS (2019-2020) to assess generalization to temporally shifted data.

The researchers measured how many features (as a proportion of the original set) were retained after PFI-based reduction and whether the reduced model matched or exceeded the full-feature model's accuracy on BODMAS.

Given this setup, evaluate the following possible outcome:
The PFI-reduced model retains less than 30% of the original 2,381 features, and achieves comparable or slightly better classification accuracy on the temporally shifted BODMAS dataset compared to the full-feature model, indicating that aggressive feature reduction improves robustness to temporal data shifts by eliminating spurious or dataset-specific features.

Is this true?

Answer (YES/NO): NO